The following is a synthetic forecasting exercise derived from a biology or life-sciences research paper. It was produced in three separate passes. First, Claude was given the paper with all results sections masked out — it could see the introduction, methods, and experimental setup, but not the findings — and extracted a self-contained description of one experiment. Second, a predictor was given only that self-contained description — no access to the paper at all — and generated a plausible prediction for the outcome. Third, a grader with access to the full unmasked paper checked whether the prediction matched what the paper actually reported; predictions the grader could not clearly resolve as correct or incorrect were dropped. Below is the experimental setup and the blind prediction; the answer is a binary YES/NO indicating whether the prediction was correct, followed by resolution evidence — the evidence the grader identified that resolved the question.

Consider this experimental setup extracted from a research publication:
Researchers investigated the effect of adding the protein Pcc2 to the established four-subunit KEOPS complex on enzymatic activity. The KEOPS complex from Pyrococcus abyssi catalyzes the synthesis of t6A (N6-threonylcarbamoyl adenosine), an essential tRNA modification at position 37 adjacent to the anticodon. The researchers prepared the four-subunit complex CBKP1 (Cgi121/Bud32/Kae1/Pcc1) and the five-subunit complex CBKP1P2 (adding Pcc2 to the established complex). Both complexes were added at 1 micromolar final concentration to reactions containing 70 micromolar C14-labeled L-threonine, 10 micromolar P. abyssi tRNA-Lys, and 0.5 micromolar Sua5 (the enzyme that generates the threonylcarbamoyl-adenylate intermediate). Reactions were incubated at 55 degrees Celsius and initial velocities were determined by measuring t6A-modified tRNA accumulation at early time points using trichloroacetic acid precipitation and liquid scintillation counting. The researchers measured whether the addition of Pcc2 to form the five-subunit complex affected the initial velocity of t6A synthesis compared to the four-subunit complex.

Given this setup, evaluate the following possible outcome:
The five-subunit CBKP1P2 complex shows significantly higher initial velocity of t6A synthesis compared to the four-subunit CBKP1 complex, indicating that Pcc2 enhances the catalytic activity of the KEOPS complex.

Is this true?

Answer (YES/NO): NO